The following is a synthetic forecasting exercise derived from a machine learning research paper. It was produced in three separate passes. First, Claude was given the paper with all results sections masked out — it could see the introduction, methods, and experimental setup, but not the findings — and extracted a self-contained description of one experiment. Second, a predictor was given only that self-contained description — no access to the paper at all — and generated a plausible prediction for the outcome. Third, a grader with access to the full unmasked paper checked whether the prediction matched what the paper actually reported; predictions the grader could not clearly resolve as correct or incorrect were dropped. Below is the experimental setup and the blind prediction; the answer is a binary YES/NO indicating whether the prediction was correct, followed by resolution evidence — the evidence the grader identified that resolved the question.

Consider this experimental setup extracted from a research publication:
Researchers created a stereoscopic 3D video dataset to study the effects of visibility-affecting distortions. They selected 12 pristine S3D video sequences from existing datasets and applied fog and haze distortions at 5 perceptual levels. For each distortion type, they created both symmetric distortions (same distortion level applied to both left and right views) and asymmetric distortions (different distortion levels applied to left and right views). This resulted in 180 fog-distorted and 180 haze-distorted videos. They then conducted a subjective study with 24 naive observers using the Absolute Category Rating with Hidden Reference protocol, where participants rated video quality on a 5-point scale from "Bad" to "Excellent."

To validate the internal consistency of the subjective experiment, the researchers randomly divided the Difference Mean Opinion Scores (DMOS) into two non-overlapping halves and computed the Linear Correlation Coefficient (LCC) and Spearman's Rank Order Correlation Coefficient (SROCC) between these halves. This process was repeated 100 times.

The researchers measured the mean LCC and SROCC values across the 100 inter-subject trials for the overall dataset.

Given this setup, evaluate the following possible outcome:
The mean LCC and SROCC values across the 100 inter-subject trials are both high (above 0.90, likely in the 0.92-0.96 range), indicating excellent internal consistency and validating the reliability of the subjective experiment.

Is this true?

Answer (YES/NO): YES